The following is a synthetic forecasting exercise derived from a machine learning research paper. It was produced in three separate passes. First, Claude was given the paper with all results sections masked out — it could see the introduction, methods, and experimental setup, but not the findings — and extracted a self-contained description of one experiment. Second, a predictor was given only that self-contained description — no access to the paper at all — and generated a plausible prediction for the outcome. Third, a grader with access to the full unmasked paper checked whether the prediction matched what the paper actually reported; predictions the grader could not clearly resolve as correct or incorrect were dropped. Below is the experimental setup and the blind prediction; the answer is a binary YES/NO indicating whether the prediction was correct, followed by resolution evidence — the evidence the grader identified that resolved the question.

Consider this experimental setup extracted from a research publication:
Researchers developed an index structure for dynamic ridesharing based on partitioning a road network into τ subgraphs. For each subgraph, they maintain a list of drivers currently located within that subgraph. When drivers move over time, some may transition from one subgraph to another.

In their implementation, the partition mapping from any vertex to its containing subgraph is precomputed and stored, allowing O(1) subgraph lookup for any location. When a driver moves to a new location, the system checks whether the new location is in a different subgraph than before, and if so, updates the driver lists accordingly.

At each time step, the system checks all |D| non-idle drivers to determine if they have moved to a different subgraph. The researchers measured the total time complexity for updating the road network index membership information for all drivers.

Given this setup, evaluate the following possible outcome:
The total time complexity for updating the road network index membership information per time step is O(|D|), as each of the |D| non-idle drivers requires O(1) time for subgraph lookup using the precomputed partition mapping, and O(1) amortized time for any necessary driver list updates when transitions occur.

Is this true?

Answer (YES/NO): YES